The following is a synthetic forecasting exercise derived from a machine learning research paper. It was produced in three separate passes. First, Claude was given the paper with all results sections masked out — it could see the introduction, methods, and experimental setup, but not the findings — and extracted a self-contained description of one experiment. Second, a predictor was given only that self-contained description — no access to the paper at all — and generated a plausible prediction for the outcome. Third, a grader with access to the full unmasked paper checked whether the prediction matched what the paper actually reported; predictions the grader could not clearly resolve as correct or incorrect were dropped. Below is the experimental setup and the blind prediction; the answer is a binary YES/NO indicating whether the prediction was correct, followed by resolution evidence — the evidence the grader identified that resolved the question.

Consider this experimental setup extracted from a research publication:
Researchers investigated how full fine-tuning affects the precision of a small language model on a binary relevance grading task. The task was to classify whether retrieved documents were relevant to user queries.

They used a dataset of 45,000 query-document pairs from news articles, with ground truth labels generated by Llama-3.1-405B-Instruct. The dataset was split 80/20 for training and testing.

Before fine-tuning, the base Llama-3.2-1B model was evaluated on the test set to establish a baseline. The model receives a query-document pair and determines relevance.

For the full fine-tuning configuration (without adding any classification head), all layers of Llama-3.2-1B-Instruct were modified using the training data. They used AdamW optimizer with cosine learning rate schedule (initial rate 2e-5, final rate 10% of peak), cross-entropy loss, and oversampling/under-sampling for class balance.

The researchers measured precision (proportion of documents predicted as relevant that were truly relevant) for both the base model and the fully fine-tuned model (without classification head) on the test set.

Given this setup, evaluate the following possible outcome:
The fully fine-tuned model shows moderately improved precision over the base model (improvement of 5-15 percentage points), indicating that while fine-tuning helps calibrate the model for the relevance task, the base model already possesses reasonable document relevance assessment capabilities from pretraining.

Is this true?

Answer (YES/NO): NO